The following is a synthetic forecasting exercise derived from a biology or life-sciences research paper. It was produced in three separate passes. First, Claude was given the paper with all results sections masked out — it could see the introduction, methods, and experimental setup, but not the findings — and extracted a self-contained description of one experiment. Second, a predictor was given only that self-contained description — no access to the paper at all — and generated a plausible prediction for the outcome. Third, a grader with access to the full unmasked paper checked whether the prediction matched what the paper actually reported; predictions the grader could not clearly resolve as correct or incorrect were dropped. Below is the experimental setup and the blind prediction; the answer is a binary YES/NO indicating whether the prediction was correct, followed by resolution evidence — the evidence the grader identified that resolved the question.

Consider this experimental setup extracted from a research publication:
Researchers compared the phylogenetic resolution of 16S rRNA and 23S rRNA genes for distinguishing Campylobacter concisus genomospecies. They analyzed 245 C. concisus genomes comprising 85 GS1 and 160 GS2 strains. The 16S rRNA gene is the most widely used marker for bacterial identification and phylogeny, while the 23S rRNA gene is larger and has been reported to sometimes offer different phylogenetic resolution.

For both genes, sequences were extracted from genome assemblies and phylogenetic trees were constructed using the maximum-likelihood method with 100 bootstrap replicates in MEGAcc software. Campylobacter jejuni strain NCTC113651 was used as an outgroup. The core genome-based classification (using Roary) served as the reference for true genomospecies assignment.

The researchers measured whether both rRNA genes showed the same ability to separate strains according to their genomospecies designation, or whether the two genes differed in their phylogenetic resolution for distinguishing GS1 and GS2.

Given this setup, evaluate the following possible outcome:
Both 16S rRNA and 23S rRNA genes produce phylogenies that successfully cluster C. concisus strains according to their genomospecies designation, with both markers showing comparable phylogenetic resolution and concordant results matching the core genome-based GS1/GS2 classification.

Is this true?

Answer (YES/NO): NO